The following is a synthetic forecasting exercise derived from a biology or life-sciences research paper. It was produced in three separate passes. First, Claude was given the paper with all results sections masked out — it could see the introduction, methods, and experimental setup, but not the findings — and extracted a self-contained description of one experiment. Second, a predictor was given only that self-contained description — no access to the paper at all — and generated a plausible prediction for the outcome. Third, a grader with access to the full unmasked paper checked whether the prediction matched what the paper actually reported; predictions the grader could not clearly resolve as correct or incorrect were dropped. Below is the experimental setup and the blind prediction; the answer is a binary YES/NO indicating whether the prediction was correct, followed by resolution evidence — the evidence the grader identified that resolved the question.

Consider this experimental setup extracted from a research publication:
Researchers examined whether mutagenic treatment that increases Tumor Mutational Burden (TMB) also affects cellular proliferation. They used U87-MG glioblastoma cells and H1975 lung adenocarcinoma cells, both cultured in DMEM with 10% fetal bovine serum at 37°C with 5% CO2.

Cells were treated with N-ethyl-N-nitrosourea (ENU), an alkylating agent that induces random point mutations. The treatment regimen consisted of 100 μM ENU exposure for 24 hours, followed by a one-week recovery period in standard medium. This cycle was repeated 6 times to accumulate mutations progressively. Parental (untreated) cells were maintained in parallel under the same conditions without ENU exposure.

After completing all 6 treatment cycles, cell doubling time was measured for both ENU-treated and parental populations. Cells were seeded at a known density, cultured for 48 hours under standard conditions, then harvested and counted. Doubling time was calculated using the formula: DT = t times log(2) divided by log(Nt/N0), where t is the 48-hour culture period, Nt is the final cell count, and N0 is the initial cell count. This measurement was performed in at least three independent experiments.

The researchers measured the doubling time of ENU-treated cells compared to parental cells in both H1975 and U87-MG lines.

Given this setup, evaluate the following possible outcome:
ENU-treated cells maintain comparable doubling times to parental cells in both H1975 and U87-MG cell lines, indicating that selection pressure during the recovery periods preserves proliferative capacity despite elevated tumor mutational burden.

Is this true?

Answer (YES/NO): NO